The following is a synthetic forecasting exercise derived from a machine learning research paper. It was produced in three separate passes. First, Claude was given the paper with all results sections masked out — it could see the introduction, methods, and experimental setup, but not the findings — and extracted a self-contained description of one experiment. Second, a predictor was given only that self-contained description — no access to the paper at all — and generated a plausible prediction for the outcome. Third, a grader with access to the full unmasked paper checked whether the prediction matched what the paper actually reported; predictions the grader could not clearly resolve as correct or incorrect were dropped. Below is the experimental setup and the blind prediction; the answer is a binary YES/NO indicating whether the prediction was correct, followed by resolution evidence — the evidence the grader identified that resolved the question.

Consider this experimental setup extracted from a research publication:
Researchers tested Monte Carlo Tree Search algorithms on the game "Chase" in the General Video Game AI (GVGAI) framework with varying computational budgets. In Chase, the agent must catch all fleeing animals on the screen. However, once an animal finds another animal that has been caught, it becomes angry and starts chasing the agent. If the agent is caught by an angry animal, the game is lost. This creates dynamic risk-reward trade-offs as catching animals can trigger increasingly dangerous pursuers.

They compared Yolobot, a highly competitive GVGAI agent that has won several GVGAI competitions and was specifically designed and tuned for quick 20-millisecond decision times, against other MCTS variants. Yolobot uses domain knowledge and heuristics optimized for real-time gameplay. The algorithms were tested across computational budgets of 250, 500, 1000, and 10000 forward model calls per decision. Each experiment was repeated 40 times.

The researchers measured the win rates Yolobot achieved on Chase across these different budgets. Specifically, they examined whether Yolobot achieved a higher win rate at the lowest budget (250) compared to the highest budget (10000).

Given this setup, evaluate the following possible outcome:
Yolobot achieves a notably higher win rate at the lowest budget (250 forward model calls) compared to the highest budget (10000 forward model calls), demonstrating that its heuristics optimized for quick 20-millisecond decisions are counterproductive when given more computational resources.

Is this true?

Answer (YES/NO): YES